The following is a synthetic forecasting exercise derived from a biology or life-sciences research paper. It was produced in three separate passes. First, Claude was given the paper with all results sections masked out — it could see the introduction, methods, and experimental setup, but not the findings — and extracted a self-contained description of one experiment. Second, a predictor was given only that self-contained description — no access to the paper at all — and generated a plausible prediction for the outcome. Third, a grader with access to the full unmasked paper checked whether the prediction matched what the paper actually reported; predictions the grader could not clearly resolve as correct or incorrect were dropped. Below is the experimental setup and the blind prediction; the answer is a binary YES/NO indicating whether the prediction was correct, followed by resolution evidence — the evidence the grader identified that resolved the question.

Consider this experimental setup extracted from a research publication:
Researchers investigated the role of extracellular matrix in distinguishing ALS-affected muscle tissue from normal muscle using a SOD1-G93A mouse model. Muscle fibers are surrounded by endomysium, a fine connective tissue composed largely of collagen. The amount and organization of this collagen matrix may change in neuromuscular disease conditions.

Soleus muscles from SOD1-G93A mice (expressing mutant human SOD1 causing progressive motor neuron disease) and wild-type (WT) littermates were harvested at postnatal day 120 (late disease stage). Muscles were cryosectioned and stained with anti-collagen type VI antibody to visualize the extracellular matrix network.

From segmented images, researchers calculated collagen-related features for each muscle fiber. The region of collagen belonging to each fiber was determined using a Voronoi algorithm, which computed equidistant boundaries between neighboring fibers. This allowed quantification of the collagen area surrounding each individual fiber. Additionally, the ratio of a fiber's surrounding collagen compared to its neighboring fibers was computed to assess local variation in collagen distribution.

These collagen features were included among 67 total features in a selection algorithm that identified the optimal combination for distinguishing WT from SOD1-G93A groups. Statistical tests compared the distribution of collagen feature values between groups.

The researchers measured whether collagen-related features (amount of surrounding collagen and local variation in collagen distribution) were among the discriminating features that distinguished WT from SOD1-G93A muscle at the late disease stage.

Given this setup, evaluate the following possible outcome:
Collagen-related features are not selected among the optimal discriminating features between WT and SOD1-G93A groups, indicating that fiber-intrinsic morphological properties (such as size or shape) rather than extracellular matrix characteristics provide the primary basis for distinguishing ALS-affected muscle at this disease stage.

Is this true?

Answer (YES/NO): YES